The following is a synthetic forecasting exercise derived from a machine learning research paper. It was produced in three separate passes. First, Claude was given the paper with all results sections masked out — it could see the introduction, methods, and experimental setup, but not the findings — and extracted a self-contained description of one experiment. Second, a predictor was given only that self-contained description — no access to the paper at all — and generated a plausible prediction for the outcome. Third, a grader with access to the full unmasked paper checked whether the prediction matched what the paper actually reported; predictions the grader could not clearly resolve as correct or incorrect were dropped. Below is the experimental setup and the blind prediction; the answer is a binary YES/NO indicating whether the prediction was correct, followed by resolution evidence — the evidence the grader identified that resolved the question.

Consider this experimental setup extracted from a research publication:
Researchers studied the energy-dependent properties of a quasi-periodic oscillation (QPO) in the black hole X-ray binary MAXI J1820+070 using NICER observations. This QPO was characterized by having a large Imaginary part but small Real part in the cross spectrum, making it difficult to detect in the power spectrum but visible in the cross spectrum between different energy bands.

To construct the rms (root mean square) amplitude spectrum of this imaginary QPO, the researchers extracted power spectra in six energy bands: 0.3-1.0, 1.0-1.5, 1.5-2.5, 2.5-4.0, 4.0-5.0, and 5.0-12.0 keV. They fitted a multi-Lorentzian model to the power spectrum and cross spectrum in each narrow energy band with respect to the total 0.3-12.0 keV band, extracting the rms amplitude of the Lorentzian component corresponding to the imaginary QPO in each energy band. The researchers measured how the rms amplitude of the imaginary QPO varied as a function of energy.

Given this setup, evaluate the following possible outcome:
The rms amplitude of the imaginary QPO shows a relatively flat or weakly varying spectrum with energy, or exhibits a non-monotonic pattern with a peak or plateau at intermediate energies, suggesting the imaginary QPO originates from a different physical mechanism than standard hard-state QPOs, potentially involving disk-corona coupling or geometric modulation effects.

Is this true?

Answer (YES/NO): NO